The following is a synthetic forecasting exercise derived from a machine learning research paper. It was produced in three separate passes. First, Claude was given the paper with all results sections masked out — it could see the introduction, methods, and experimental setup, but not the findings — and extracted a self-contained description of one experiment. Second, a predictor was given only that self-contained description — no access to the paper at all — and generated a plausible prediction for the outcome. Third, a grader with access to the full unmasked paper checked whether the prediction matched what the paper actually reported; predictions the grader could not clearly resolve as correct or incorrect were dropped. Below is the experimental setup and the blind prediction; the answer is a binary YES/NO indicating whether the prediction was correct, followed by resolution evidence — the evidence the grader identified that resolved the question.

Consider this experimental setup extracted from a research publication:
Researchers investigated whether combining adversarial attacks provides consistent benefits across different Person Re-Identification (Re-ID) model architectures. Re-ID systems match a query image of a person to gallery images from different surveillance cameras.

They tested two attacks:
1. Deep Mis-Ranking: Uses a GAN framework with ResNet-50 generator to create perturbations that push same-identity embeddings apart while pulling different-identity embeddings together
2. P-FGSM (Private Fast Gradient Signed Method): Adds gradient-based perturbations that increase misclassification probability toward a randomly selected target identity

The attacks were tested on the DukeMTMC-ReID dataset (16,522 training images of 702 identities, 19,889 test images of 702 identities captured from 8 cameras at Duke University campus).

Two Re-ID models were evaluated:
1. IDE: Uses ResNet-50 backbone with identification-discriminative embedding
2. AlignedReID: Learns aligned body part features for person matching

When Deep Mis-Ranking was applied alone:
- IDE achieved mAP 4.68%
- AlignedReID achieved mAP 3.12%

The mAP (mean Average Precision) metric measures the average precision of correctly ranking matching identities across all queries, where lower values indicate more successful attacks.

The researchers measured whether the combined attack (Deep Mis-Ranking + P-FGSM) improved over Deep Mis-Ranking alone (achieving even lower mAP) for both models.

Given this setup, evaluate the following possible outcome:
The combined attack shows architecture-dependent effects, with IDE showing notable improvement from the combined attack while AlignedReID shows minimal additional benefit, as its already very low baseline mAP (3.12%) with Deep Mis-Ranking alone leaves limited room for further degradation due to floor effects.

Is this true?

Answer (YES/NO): NO